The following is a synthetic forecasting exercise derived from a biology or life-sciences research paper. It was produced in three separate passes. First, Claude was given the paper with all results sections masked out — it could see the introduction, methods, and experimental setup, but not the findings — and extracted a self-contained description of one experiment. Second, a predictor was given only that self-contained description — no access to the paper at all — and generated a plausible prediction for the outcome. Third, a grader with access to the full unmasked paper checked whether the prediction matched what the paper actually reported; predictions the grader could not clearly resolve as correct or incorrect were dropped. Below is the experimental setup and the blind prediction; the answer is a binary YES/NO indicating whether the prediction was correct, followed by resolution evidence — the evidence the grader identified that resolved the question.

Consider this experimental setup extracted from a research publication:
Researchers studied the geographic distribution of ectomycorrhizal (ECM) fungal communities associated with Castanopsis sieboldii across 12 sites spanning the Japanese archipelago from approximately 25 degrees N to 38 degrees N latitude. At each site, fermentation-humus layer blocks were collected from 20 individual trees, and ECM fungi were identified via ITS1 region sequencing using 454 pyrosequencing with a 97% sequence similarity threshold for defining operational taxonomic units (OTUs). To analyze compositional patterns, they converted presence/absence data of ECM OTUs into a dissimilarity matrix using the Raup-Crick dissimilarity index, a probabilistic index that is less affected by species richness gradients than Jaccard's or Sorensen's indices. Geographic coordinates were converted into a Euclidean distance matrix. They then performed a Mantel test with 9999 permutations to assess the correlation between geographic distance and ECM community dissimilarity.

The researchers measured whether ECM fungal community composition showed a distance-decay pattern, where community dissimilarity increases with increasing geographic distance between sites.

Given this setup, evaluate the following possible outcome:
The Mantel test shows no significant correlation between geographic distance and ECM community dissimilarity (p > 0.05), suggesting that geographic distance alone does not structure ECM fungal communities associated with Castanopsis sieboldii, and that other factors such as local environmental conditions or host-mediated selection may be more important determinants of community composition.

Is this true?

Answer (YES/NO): NO